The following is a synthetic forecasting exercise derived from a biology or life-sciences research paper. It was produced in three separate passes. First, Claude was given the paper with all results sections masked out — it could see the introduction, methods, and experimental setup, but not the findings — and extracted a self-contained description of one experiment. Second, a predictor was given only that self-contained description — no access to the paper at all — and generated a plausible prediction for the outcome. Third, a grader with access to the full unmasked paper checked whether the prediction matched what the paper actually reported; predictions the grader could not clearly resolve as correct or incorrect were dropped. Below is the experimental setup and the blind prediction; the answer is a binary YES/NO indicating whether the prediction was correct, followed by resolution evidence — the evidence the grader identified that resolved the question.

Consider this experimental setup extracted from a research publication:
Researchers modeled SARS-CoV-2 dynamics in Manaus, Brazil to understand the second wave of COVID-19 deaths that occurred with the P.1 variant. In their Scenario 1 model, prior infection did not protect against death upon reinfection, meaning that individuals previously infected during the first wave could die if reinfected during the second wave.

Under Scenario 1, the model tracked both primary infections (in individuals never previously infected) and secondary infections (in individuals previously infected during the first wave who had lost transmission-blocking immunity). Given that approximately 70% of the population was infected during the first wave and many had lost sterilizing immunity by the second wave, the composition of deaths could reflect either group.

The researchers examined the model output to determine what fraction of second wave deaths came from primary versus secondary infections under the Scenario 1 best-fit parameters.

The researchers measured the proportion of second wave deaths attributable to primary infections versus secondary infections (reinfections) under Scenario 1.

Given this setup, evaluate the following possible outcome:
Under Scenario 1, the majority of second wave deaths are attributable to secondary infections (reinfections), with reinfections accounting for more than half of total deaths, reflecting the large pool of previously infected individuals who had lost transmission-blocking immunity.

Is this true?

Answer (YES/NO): YES